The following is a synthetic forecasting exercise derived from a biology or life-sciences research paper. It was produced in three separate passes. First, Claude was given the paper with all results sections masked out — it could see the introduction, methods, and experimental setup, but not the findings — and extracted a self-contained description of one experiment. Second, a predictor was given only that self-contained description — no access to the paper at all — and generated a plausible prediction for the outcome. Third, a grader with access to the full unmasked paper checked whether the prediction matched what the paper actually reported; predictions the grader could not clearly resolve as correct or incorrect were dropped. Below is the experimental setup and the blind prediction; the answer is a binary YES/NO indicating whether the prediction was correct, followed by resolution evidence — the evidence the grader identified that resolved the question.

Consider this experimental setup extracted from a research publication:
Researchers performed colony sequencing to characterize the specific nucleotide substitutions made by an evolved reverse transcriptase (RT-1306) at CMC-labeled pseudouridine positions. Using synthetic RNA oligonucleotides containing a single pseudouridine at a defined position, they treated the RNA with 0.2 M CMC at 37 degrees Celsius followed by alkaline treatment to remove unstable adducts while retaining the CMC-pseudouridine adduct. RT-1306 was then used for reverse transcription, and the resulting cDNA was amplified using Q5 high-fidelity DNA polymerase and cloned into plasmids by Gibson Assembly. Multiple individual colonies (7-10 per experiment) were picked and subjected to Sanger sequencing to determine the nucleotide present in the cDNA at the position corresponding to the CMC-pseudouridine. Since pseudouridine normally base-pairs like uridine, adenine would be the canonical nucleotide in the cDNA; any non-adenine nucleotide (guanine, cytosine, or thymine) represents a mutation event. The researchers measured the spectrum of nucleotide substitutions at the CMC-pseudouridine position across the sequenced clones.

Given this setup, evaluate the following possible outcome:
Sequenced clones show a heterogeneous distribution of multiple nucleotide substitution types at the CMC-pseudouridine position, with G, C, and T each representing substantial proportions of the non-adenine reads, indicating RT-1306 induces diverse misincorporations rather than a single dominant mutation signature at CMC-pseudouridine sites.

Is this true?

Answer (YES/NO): NO